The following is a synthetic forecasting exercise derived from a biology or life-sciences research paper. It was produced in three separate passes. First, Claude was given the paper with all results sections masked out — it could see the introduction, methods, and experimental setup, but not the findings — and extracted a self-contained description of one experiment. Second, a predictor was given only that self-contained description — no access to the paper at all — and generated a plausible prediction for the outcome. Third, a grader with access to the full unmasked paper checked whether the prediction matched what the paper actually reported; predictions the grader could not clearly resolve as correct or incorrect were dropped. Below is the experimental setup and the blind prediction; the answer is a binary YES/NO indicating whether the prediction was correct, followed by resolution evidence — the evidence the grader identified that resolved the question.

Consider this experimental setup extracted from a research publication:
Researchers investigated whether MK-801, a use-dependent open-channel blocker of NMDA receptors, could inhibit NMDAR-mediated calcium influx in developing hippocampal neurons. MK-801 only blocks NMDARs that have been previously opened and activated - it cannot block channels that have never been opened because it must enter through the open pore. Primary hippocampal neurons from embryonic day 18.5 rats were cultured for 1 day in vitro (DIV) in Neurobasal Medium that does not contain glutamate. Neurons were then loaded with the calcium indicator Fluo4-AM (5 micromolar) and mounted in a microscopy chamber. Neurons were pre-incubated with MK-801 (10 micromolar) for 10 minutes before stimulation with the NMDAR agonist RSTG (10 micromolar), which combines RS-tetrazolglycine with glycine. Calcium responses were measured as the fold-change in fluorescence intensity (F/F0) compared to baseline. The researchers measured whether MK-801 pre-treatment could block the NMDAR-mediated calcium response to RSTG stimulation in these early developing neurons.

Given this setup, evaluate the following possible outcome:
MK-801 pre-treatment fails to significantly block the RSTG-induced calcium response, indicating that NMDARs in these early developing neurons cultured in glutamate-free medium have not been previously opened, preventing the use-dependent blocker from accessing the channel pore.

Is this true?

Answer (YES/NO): NO